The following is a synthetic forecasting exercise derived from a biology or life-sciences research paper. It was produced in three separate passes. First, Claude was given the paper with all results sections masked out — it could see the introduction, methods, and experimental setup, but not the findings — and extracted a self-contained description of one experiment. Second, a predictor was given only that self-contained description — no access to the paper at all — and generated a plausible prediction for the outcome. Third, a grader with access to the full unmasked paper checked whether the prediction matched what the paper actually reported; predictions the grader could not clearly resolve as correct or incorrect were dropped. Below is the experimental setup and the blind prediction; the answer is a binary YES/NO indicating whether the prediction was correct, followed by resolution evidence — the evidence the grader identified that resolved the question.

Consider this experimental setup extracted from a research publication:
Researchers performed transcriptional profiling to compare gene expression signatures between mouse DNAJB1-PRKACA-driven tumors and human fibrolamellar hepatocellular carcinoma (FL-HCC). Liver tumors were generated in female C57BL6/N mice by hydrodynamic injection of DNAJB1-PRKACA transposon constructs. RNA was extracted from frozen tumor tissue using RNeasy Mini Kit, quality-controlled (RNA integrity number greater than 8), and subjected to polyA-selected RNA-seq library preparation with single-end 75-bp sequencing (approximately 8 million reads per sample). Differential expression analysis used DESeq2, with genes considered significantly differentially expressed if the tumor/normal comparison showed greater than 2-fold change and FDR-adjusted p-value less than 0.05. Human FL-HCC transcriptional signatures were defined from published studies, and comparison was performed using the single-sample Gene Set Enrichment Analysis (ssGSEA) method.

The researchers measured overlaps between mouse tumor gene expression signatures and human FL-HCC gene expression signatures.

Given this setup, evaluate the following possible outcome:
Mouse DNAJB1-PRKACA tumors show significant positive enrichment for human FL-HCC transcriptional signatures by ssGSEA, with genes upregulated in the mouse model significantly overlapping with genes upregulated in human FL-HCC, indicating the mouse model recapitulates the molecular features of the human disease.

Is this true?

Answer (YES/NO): YES